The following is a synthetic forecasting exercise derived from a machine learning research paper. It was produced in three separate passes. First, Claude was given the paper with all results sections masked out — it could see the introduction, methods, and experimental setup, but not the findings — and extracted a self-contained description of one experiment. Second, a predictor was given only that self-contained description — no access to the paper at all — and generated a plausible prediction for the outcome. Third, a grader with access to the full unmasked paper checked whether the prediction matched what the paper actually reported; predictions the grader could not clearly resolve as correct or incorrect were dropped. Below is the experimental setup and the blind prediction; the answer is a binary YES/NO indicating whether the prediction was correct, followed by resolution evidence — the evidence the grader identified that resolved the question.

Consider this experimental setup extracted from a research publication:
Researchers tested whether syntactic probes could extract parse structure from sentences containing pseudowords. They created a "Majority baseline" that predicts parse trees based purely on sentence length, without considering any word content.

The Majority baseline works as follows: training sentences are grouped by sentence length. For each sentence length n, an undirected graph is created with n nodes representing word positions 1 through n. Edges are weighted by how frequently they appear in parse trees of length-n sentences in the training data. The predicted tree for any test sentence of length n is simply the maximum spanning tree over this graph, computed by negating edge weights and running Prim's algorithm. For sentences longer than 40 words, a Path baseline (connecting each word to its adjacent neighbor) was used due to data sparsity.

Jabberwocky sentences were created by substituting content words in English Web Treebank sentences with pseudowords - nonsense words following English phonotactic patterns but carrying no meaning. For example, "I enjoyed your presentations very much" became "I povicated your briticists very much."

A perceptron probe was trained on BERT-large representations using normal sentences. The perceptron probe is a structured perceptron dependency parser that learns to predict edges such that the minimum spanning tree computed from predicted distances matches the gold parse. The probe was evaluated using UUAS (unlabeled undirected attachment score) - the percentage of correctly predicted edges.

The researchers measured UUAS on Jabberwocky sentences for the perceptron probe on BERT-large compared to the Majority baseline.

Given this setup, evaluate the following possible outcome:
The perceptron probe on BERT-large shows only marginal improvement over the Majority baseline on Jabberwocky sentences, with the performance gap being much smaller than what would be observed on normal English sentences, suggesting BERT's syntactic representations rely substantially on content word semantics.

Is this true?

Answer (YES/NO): NO